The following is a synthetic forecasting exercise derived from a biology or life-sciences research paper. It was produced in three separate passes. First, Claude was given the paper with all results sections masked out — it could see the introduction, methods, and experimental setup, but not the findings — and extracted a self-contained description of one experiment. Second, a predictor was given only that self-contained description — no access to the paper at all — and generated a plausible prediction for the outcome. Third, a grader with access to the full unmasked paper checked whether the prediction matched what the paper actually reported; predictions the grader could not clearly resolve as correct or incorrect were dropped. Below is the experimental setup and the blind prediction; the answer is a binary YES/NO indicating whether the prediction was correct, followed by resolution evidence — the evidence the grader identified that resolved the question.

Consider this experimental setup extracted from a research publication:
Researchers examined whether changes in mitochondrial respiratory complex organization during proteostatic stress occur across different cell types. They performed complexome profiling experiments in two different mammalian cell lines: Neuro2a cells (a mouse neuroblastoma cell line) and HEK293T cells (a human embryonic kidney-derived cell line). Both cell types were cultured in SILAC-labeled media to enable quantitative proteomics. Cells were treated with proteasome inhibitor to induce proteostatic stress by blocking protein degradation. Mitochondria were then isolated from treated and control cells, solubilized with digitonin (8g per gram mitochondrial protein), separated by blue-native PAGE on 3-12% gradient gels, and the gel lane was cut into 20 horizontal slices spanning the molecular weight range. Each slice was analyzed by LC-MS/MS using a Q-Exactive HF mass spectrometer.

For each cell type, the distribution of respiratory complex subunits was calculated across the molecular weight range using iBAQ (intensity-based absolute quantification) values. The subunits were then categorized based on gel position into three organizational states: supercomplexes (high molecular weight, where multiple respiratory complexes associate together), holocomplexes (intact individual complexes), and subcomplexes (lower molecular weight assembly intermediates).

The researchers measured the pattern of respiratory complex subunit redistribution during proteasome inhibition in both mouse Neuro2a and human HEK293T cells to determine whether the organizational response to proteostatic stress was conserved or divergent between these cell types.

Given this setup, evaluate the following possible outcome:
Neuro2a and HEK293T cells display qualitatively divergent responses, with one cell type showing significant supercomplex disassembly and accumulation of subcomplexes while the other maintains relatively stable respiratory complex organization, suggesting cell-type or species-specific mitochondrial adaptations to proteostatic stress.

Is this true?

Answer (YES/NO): NO